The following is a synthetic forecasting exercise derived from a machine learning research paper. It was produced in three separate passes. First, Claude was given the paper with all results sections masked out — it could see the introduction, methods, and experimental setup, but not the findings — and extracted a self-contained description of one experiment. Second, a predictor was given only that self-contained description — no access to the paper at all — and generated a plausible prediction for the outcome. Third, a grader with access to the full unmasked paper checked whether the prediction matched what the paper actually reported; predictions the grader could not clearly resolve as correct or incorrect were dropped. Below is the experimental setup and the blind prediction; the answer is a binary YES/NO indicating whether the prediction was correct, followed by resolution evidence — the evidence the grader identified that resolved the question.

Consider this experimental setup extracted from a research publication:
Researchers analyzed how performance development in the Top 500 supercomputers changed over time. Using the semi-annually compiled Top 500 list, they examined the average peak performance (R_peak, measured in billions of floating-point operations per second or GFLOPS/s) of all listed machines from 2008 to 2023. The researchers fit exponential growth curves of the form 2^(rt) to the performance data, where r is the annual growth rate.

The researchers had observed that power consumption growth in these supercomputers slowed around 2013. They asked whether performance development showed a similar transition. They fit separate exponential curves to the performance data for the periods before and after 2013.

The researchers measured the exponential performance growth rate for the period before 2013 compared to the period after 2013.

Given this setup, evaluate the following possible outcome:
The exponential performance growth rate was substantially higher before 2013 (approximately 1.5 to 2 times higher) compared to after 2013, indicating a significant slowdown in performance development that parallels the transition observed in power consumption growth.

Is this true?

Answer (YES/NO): YES